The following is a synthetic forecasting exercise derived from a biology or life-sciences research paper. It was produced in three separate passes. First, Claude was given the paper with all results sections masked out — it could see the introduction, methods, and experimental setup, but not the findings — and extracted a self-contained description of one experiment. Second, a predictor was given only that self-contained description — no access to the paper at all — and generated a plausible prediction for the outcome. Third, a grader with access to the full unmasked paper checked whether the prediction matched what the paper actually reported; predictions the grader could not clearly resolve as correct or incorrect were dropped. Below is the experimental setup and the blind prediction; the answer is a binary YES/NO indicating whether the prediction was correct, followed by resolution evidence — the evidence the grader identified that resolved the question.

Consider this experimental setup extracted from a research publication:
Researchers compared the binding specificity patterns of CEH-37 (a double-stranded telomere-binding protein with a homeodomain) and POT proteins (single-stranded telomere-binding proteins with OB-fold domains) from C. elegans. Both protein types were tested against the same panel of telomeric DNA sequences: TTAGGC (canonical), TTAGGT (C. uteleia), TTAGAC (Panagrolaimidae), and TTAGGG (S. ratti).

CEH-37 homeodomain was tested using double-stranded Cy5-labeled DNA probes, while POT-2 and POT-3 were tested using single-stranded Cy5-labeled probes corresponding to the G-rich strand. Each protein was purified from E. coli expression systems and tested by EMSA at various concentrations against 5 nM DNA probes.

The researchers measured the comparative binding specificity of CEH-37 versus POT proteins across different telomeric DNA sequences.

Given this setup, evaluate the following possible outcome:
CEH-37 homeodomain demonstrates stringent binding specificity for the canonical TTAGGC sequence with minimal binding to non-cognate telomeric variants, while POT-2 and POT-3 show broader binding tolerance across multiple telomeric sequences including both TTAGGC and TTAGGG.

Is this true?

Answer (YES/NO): NO